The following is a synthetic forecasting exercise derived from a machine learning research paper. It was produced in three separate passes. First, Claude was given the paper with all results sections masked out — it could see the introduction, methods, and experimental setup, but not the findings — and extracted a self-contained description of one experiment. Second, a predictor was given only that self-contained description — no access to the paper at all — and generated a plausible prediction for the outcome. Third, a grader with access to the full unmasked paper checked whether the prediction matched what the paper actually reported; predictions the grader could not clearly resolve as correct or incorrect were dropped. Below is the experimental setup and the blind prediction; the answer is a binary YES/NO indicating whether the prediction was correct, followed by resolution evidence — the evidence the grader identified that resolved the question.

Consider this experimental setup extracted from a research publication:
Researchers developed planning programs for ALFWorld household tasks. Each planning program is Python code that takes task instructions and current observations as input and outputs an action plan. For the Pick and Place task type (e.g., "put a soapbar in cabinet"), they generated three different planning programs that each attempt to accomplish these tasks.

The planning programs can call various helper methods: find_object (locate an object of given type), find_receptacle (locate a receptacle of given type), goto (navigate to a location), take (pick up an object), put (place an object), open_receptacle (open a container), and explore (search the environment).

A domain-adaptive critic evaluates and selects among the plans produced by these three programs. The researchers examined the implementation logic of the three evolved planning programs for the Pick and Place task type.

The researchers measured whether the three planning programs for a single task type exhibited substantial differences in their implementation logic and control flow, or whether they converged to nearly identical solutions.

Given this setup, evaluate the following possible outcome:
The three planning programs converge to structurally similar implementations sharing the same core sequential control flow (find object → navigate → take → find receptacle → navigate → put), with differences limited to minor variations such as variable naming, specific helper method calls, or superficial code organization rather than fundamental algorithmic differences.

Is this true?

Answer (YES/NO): NO